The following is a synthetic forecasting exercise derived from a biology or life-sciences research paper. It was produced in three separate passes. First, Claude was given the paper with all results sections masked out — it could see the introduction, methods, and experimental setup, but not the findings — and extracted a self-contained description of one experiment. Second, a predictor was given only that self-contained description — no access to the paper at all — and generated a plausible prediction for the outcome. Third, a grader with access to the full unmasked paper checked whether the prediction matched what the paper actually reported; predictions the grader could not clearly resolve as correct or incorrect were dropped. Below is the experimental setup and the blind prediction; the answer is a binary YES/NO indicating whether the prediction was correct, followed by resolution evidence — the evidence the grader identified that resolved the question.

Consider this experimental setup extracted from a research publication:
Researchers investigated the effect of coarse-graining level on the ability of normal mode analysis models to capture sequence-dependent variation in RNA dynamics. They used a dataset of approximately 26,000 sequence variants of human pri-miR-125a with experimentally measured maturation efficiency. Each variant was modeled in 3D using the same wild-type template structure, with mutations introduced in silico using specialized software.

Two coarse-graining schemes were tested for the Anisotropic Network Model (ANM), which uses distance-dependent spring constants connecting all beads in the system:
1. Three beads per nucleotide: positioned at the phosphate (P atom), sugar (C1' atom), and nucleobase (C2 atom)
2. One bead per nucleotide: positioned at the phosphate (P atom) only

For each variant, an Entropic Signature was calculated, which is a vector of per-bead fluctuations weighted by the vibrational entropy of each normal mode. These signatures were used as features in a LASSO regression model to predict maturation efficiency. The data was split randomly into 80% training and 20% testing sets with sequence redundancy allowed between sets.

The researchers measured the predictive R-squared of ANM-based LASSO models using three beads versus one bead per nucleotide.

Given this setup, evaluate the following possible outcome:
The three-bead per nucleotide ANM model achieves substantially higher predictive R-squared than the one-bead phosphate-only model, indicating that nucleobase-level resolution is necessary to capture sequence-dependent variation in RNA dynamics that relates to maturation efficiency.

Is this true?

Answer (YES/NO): YES